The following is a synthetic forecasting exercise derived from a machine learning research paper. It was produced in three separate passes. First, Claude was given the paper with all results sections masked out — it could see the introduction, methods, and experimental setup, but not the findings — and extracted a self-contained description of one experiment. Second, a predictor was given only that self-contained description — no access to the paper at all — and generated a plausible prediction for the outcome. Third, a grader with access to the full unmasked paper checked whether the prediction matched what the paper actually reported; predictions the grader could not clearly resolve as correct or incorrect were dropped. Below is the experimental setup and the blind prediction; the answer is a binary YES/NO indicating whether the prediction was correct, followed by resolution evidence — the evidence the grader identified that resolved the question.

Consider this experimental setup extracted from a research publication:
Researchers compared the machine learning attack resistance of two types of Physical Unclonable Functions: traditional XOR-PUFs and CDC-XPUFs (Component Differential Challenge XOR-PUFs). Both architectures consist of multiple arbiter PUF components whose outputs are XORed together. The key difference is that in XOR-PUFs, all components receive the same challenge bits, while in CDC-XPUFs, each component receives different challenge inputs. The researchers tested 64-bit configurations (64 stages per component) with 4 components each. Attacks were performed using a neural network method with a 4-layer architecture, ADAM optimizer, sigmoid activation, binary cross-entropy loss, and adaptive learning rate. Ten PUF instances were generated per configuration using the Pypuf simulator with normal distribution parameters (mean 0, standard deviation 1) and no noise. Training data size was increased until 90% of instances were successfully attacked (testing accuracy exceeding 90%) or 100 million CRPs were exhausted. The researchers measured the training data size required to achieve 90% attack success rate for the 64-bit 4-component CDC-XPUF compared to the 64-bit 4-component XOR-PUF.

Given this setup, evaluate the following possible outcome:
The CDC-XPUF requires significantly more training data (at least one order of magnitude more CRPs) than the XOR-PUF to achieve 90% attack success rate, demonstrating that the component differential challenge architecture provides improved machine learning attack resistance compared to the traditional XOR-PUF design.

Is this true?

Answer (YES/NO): YES